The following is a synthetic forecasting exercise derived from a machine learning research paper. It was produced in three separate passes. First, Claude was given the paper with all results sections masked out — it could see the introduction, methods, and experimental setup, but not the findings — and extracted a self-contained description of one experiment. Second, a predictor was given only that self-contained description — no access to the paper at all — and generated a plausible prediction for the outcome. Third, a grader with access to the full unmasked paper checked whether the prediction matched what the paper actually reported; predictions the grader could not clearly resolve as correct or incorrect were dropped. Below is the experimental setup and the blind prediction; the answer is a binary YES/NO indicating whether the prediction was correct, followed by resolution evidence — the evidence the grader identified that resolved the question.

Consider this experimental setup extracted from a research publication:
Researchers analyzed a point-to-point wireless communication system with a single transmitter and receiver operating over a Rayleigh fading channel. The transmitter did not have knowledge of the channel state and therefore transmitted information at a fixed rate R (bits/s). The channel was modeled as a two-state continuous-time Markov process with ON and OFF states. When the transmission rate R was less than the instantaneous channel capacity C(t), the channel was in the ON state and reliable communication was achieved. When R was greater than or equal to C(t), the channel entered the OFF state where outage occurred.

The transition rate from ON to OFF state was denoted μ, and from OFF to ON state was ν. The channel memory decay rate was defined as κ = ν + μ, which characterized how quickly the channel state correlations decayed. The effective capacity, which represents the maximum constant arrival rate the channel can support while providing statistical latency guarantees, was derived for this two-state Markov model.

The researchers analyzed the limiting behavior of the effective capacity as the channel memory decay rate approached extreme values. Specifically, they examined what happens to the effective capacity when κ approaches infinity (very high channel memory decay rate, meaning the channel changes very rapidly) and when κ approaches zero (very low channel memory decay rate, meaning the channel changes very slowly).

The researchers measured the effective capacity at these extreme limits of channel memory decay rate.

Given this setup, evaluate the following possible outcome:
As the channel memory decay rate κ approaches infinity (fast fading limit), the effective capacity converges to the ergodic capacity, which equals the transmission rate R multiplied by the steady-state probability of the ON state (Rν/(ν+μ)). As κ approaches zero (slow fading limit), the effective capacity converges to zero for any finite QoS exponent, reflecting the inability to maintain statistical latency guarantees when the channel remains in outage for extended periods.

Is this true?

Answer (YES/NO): YES